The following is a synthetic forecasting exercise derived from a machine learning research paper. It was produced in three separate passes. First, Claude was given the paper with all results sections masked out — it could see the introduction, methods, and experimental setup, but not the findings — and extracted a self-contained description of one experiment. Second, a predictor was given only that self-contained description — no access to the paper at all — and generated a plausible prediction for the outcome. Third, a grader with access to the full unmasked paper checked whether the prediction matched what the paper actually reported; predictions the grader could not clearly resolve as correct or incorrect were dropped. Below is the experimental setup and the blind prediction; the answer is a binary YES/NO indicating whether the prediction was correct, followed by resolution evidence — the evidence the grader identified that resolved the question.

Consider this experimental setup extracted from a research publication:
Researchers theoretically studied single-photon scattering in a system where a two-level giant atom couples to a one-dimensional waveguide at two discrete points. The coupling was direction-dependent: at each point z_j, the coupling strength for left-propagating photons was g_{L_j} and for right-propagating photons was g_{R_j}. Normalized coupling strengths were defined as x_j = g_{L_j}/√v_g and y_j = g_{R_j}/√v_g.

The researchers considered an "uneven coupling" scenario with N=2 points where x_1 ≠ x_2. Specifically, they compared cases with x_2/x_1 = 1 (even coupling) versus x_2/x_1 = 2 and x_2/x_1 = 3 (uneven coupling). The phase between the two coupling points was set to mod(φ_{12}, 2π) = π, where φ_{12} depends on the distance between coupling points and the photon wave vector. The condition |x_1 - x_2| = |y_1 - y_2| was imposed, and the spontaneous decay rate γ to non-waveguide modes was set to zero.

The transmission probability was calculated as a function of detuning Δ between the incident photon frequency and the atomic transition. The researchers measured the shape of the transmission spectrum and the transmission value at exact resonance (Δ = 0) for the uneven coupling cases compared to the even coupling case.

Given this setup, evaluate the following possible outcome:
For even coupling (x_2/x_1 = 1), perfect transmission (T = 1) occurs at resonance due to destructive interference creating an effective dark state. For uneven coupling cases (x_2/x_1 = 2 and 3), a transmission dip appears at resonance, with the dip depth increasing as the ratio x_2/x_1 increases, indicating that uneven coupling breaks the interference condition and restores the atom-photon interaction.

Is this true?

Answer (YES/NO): NO